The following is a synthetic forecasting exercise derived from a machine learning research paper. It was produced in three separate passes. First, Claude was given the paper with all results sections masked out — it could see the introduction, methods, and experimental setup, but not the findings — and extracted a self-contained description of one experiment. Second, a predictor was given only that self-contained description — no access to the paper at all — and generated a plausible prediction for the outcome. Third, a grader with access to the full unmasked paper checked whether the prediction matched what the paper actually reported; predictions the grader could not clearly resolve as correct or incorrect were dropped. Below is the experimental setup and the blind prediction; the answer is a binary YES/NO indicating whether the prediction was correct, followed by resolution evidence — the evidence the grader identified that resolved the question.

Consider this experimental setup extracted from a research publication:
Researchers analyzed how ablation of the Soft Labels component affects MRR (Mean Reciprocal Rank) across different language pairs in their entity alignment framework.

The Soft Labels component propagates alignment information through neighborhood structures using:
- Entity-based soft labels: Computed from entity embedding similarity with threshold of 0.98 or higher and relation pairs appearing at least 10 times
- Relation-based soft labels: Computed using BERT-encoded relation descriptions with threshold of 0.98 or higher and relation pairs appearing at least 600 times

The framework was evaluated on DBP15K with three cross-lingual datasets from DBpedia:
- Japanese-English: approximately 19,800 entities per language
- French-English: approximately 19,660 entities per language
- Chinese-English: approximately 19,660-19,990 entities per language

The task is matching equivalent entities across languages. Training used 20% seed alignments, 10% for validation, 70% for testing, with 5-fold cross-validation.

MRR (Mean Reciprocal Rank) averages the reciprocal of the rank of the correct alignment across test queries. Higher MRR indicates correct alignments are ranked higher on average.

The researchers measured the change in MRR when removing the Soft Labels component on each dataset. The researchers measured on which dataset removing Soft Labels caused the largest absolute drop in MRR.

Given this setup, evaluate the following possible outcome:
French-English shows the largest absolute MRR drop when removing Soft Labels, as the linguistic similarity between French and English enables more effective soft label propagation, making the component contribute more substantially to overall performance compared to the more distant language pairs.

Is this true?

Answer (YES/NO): NO